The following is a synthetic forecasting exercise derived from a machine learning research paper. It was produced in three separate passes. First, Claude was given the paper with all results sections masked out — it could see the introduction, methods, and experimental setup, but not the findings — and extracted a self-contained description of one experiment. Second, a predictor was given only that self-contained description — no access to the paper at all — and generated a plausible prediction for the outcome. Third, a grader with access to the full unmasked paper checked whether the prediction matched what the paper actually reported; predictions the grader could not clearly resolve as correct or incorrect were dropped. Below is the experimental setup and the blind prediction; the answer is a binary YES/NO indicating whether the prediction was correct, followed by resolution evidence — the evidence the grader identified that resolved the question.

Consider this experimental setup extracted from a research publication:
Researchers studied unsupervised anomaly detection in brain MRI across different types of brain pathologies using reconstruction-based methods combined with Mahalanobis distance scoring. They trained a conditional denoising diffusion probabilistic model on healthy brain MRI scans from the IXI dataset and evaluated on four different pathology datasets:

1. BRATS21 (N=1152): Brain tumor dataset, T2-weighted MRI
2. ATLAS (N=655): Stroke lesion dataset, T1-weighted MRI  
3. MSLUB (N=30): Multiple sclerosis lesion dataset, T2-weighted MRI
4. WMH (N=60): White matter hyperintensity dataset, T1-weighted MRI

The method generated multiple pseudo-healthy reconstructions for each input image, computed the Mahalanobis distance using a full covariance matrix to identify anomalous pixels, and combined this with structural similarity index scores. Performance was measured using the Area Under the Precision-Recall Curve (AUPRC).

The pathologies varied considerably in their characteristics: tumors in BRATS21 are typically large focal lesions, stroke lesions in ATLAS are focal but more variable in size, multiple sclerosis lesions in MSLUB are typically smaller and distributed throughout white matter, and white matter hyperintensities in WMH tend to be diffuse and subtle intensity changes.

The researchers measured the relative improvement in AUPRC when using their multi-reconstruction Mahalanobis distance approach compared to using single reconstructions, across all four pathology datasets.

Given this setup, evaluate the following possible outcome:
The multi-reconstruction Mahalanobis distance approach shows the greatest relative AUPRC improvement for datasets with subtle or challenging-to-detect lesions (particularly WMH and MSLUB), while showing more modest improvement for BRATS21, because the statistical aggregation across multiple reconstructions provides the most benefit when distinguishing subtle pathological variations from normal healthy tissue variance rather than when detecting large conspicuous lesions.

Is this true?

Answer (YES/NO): NO